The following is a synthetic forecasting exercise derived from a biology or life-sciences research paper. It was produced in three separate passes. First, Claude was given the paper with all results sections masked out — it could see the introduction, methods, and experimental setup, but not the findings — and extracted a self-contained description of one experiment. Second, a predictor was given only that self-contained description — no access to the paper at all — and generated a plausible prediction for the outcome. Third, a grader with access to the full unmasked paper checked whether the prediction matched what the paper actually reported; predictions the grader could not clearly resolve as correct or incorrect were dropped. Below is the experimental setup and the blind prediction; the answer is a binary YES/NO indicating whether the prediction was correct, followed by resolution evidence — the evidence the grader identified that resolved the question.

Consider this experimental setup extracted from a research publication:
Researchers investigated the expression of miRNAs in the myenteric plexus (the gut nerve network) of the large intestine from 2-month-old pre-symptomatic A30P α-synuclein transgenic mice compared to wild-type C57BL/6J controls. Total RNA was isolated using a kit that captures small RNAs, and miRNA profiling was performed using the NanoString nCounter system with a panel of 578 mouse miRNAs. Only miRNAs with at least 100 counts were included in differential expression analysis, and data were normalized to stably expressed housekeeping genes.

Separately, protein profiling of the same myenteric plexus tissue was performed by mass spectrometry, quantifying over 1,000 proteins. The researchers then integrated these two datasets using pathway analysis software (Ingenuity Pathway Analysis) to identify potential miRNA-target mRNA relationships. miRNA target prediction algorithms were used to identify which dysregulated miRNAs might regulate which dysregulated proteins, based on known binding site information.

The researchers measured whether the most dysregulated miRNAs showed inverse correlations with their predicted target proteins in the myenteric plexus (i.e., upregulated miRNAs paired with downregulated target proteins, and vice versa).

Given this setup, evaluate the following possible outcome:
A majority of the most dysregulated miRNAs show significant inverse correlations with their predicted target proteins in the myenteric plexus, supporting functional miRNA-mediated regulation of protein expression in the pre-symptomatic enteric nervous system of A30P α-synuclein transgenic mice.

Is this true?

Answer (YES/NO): YES